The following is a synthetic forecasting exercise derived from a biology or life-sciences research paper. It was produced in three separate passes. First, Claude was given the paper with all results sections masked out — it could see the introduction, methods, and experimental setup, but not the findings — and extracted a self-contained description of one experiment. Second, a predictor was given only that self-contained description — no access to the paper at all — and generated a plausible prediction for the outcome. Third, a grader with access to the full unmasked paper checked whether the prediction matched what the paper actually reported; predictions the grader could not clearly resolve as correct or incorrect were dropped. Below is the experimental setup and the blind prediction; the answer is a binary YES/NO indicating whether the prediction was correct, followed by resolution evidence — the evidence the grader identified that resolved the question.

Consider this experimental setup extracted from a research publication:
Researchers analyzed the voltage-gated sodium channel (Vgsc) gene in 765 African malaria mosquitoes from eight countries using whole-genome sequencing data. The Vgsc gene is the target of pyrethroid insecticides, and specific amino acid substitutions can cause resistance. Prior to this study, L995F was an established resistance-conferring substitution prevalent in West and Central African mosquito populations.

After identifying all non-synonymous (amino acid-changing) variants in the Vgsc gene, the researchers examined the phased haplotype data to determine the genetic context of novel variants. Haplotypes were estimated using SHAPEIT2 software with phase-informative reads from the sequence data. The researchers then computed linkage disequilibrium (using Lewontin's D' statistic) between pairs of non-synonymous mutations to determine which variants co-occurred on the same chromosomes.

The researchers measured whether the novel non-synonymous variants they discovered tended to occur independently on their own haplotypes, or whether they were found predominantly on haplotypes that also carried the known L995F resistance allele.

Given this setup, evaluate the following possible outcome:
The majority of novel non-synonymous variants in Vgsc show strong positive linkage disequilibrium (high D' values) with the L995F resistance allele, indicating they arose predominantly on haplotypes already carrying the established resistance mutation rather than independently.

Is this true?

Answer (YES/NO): YES